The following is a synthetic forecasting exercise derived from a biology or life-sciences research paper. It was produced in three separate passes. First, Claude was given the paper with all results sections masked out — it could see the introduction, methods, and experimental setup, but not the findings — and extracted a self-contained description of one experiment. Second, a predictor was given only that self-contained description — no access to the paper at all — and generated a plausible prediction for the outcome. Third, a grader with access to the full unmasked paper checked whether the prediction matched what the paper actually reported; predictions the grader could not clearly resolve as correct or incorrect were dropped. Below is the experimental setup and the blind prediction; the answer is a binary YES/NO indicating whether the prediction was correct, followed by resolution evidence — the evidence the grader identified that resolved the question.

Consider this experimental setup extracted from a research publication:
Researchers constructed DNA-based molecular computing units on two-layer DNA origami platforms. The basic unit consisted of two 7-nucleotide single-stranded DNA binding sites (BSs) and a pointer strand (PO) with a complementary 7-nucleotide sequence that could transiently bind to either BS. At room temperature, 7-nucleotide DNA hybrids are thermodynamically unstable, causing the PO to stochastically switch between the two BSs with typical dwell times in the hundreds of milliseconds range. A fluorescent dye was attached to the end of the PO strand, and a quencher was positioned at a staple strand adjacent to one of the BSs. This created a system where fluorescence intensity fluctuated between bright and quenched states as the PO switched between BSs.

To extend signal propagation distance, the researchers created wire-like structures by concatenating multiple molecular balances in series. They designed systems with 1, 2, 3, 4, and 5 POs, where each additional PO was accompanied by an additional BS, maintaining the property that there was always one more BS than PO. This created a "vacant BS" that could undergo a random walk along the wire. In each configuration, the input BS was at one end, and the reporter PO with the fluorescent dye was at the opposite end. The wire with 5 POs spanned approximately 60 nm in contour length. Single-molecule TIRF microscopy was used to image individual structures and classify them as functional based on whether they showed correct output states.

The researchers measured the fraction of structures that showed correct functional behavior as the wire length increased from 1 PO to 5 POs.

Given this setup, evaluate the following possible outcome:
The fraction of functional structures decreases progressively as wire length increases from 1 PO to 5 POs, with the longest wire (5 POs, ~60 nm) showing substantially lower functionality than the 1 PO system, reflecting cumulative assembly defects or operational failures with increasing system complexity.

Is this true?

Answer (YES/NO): YES